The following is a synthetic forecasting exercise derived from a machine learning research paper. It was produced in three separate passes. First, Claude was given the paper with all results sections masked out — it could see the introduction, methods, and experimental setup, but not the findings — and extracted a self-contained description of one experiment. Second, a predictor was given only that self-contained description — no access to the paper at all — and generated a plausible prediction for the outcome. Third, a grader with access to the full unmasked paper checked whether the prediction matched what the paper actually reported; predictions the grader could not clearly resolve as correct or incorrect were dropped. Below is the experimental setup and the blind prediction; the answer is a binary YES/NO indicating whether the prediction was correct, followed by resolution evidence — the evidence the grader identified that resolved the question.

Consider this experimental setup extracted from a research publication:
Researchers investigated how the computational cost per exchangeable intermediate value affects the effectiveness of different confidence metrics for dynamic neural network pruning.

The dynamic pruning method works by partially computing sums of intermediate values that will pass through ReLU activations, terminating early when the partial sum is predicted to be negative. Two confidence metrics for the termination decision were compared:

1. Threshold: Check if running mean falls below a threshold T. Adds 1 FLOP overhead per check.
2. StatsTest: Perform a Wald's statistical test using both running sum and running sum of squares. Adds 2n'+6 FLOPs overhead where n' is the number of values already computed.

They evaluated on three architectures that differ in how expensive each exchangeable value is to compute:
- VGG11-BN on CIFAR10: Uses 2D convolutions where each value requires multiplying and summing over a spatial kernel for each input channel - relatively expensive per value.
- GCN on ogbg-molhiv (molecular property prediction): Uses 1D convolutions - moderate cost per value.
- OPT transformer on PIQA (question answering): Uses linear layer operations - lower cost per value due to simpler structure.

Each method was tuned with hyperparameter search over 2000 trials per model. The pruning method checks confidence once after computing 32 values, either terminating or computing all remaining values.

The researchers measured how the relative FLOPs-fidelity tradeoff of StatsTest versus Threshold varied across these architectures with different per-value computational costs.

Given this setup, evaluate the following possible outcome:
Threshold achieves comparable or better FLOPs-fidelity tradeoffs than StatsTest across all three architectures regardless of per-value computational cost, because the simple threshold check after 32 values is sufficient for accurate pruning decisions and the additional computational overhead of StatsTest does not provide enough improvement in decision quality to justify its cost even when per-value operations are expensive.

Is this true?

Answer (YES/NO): NO